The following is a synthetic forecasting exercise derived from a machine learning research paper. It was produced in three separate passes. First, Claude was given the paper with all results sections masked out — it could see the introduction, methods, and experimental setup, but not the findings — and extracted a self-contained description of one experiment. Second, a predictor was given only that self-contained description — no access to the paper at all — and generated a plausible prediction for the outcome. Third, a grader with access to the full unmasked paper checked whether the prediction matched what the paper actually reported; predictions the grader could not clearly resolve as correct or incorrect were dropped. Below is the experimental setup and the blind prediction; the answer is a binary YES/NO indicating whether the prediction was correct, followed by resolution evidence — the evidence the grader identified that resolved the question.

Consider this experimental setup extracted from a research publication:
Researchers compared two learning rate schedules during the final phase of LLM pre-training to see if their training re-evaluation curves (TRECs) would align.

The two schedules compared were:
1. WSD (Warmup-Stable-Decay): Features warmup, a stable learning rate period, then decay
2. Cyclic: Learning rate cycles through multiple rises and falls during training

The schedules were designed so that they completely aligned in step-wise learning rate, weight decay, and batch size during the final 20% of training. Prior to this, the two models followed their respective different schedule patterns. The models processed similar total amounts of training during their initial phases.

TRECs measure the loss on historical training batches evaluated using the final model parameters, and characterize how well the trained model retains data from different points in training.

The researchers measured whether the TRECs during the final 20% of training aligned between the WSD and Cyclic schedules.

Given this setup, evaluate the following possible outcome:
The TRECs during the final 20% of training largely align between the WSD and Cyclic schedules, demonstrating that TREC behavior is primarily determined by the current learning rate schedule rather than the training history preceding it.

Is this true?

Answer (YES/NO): YES